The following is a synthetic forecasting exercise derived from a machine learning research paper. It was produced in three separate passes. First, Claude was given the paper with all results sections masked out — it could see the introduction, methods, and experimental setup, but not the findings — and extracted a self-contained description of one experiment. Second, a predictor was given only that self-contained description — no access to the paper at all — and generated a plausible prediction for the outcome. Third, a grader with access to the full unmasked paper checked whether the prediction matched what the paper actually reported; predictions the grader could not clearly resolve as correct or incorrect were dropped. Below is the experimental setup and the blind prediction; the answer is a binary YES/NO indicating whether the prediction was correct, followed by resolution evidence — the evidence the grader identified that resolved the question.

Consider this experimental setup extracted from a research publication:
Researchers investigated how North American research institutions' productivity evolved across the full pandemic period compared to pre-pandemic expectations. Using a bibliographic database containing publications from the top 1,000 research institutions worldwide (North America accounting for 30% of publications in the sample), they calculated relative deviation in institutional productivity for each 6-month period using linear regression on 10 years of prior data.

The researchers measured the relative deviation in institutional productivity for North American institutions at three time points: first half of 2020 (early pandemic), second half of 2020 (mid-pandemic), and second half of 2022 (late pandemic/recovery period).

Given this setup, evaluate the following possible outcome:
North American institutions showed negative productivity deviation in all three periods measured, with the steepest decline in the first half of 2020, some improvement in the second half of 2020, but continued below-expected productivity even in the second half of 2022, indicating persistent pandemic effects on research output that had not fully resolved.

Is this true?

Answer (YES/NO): NO